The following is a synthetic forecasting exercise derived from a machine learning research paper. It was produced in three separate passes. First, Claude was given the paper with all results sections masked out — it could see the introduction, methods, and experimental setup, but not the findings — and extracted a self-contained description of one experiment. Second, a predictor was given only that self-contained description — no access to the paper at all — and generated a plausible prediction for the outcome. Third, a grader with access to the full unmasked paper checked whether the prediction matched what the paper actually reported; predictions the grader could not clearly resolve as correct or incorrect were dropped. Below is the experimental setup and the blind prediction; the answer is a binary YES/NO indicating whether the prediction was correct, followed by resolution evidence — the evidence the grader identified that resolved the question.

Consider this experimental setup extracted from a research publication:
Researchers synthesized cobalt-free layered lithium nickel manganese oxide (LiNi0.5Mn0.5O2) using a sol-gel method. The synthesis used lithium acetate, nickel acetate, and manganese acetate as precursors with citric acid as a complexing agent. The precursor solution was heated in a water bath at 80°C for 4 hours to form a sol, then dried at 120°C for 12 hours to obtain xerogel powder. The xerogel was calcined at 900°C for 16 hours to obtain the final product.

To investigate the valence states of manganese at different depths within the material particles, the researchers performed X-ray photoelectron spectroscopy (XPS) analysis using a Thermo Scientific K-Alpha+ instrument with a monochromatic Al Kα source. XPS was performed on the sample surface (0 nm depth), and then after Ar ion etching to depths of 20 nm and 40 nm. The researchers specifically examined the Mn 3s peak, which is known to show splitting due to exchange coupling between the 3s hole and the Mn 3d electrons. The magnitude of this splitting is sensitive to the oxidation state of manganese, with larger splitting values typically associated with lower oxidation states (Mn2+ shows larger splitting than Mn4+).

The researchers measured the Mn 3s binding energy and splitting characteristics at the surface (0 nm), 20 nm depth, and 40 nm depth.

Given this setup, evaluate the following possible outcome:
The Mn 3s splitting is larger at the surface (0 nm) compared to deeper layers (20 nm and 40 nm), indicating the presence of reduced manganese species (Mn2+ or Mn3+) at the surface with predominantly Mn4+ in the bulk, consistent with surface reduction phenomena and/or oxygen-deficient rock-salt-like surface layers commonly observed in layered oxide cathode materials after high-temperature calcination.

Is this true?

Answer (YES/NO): NO